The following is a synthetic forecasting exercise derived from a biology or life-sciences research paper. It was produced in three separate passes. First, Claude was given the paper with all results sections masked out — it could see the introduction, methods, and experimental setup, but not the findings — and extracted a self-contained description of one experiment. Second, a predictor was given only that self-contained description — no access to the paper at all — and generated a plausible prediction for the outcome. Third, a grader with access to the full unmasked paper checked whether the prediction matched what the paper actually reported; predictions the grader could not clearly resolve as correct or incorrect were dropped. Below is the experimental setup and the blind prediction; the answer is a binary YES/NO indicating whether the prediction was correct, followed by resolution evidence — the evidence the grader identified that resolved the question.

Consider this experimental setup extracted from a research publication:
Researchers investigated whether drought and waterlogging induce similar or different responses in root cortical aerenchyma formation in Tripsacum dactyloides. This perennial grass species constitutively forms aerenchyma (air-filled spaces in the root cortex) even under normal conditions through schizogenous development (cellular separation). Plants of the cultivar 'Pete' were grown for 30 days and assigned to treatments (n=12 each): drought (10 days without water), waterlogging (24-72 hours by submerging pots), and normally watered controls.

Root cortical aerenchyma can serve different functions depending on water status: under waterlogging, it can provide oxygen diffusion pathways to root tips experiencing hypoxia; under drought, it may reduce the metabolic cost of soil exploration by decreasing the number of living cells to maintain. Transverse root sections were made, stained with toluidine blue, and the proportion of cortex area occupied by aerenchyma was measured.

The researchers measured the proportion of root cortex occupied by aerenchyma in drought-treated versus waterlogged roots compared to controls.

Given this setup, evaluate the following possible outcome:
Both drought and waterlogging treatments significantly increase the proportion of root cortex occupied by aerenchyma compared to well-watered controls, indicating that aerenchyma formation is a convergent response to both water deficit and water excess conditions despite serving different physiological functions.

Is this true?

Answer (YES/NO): YES